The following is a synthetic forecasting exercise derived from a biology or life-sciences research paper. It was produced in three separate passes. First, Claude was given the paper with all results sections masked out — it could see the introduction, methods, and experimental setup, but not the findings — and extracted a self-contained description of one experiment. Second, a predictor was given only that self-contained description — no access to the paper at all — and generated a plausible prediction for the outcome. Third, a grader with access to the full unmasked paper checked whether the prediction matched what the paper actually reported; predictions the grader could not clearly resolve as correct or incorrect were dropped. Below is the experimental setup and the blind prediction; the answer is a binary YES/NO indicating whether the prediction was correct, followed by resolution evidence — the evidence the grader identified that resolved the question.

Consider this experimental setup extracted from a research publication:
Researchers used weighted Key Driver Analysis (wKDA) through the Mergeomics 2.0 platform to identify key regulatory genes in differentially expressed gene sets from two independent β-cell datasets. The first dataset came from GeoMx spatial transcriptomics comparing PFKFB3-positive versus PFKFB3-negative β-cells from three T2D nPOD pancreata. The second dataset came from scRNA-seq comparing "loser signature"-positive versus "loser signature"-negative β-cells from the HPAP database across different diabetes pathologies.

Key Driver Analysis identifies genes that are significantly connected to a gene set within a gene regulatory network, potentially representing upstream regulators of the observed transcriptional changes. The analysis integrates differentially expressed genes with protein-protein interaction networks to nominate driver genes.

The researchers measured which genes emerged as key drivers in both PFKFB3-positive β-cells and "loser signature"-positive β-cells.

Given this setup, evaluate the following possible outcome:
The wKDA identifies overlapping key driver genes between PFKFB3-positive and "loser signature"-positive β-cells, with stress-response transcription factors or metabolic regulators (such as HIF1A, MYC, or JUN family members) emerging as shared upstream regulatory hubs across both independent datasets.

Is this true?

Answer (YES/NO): NO